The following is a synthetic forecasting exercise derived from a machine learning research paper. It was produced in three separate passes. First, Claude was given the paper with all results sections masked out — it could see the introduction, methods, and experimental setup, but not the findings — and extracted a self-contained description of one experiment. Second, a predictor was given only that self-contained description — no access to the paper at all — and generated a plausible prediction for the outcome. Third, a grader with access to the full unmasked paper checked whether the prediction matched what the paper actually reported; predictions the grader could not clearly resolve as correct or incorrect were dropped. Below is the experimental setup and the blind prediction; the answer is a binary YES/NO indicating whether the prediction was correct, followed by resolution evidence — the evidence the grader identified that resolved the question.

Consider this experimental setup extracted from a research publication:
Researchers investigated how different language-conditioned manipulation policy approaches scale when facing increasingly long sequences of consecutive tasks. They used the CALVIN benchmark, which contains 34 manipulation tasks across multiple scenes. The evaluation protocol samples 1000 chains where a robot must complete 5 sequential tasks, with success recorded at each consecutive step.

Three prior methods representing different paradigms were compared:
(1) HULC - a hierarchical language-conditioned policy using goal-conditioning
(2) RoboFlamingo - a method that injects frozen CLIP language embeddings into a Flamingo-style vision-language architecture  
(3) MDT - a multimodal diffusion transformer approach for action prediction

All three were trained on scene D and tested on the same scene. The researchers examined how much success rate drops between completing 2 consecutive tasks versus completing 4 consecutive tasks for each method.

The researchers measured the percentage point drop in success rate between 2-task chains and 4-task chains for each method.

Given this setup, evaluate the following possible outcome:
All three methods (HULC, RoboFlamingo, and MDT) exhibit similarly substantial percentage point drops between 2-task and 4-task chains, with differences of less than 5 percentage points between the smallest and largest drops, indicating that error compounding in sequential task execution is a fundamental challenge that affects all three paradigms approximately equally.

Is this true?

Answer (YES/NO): NO